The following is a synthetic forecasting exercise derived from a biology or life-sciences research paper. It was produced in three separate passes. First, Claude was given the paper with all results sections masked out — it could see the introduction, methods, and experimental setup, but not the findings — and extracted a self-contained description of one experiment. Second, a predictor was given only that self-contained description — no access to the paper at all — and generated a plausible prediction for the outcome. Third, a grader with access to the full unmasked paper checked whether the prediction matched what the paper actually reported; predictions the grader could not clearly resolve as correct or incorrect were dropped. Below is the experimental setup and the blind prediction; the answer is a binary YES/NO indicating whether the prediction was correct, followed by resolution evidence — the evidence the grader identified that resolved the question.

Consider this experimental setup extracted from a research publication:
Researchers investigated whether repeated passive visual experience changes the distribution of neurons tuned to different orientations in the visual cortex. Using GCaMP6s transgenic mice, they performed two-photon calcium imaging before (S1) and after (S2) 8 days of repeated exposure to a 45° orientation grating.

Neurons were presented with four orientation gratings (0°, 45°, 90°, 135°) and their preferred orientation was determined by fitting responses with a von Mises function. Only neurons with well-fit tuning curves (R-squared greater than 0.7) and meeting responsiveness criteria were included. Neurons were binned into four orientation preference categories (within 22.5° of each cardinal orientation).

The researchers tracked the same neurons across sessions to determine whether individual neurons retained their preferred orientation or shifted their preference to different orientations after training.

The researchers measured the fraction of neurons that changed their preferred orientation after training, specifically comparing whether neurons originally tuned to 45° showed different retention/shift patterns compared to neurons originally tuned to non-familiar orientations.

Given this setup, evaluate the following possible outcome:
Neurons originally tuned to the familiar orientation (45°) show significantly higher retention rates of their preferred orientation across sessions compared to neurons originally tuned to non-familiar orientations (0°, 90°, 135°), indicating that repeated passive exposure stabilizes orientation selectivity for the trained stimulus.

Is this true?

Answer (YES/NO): NO